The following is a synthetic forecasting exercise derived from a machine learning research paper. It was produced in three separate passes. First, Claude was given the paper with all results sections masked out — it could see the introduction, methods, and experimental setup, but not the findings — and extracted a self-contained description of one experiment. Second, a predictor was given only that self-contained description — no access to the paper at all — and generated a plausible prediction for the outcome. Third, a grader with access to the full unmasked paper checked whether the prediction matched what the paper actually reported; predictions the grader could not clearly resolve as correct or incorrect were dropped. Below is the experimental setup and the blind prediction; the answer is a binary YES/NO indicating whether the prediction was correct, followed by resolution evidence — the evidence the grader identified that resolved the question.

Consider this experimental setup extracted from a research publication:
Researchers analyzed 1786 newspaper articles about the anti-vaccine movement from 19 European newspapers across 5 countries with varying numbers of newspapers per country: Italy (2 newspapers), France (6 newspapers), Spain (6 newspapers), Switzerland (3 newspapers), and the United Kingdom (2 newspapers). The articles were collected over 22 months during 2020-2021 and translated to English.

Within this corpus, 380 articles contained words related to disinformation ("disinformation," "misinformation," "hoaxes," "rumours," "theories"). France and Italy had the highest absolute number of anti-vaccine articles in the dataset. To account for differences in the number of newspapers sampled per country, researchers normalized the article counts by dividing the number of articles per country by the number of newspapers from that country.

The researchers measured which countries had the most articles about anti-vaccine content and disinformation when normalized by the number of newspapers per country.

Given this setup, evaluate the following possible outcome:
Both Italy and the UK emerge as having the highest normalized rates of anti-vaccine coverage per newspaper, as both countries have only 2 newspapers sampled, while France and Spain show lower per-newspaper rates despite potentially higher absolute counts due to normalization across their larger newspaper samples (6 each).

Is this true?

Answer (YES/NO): YES